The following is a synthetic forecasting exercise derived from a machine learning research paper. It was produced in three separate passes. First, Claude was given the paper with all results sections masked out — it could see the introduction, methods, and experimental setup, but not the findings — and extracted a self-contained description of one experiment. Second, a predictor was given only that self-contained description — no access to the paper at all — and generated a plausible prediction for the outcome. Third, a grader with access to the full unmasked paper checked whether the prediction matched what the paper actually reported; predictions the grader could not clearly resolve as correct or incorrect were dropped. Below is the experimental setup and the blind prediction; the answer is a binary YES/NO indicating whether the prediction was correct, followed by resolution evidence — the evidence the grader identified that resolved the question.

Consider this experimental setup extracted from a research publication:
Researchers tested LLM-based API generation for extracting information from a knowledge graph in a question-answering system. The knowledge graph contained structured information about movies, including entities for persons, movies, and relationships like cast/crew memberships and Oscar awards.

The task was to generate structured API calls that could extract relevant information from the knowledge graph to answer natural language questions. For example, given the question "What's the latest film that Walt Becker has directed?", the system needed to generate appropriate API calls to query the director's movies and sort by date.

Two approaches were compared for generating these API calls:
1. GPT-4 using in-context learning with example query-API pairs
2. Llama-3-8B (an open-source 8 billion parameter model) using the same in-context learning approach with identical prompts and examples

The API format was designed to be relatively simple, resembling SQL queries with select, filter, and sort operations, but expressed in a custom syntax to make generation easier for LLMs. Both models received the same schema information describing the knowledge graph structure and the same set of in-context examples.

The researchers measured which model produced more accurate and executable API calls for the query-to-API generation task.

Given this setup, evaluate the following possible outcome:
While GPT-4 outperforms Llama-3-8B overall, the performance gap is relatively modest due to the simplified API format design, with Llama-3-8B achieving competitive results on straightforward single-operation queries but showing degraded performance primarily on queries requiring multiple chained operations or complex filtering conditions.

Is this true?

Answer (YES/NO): NO